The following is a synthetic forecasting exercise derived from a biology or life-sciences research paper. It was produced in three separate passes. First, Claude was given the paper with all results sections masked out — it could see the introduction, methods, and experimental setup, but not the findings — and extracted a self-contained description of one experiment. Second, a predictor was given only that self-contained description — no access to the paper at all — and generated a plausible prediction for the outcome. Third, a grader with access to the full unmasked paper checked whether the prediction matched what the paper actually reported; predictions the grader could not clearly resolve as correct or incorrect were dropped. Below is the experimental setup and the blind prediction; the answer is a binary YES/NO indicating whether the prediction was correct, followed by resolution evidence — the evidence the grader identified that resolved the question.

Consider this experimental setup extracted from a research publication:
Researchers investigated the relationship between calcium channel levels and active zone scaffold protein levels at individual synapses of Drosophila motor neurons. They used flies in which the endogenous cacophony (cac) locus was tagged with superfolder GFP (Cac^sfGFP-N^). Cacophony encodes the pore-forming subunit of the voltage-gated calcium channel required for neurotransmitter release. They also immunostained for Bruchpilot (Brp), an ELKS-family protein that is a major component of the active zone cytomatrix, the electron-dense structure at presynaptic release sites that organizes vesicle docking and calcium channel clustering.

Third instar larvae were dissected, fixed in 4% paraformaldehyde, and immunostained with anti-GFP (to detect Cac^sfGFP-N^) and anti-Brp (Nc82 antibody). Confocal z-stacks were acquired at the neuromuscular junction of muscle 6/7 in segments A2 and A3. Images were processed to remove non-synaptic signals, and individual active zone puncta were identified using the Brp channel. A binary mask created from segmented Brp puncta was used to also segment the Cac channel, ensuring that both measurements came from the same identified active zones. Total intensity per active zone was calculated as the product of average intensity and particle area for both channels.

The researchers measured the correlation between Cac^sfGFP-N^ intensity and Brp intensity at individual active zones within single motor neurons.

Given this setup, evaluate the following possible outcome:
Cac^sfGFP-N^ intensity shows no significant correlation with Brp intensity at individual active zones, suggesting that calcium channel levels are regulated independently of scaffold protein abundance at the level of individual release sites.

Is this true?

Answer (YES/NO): NO